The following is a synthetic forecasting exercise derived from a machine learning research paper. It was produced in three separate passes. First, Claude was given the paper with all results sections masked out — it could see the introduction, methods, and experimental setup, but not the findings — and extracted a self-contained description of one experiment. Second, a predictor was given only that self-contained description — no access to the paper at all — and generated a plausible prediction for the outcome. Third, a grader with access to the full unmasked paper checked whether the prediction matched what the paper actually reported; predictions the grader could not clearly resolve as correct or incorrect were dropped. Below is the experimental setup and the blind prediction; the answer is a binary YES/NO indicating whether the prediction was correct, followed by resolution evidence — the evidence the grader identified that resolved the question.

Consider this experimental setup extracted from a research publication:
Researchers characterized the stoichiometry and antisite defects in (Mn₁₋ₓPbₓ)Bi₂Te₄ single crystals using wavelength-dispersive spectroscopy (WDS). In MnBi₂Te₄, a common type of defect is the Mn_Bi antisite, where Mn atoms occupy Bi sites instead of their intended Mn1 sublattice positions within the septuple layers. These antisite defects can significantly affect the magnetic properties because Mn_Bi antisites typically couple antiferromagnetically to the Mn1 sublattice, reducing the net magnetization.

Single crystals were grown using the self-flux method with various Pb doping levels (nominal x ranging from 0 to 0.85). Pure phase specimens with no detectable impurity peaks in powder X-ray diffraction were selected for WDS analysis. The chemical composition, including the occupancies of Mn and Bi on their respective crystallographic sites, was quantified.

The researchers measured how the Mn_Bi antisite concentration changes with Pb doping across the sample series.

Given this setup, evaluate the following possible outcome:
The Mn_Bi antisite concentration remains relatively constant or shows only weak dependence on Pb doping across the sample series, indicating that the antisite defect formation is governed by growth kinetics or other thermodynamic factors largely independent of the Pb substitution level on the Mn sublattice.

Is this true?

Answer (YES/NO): YES